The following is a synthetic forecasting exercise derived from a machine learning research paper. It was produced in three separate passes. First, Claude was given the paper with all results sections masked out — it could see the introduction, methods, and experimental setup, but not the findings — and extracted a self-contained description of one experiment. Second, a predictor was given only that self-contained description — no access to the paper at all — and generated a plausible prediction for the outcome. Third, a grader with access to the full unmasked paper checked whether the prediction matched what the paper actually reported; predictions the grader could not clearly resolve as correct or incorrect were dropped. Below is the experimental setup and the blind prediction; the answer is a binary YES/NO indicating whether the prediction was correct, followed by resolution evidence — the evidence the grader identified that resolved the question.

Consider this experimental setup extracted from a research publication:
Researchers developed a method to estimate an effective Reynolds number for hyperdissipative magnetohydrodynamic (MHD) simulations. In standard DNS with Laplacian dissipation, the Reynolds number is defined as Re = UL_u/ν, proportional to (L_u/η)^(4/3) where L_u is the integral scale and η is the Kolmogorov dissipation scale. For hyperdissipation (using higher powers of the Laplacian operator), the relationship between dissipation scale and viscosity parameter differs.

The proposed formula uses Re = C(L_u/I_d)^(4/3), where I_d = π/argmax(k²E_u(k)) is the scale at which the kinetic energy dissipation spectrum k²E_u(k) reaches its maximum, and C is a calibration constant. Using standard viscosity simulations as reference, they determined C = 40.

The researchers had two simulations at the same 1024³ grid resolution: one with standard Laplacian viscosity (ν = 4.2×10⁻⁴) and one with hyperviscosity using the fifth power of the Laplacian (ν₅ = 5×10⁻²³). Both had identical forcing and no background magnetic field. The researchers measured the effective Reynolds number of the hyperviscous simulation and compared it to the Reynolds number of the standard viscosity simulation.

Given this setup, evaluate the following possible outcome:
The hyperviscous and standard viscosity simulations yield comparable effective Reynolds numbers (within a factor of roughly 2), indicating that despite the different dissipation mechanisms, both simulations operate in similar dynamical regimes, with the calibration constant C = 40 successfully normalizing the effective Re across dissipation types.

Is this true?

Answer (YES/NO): NO